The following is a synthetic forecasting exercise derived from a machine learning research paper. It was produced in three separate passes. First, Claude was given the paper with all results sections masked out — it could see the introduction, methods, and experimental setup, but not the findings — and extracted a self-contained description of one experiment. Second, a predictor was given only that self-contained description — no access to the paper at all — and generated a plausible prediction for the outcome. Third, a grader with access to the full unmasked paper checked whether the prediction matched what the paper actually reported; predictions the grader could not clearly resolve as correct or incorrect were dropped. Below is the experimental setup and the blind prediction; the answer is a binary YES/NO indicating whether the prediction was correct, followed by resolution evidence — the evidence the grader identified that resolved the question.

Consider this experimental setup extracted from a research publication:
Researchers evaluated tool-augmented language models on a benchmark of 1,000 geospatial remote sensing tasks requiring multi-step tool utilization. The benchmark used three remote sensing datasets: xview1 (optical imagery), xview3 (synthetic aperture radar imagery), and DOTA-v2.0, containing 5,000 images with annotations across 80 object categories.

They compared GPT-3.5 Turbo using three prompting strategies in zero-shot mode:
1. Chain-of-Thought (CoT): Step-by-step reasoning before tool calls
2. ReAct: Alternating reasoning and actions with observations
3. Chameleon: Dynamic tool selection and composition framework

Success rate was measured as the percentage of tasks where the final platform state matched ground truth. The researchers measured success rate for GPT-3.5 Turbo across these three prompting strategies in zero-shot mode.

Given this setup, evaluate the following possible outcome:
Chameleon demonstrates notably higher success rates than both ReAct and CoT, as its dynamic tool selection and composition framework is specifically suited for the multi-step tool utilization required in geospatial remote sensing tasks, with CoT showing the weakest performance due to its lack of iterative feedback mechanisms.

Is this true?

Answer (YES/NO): NO